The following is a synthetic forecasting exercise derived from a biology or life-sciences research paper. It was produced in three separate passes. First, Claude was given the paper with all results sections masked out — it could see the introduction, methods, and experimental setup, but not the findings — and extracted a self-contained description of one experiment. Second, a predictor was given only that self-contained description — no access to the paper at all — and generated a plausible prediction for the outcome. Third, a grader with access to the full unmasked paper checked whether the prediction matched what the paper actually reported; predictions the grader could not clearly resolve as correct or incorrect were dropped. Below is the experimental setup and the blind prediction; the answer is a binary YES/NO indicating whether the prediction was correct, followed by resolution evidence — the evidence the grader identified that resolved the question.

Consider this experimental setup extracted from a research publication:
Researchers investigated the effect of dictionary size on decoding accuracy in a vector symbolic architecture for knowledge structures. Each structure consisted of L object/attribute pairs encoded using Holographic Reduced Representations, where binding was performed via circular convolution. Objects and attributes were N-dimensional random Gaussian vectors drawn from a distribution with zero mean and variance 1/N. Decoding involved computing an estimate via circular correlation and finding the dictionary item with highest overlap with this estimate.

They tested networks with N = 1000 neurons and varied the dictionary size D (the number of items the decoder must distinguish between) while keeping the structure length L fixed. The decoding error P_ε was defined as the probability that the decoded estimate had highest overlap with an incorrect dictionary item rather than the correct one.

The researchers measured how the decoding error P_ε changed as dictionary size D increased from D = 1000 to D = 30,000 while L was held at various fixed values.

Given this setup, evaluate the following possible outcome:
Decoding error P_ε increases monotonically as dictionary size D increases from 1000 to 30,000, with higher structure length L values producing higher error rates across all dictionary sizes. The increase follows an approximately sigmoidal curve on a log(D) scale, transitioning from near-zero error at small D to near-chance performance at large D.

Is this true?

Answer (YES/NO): NO